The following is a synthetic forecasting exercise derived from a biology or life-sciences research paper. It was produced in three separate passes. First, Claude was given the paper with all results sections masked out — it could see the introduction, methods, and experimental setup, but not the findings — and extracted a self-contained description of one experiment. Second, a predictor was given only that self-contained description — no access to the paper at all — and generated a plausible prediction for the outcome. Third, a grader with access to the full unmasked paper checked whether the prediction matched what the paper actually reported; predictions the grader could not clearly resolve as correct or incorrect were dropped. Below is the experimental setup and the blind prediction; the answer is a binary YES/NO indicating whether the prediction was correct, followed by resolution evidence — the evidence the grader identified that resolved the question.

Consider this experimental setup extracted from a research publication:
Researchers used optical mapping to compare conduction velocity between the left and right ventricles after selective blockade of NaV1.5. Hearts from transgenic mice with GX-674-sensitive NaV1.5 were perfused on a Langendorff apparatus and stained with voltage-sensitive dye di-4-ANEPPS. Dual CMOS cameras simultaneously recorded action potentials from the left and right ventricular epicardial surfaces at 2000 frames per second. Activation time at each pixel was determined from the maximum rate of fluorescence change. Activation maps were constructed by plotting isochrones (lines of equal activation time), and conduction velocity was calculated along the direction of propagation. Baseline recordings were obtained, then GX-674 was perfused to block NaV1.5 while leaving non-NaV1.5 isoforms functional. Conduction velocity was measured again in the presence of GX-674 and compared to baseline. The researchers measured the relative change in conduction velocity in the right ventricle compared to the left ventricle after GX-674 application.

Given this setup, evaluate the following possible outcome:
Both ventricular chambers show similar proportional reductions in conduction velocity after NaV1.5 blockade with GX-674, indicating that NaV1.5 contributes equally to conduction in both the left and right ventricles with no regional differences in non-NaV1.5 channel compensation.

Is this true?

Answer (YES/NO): NO